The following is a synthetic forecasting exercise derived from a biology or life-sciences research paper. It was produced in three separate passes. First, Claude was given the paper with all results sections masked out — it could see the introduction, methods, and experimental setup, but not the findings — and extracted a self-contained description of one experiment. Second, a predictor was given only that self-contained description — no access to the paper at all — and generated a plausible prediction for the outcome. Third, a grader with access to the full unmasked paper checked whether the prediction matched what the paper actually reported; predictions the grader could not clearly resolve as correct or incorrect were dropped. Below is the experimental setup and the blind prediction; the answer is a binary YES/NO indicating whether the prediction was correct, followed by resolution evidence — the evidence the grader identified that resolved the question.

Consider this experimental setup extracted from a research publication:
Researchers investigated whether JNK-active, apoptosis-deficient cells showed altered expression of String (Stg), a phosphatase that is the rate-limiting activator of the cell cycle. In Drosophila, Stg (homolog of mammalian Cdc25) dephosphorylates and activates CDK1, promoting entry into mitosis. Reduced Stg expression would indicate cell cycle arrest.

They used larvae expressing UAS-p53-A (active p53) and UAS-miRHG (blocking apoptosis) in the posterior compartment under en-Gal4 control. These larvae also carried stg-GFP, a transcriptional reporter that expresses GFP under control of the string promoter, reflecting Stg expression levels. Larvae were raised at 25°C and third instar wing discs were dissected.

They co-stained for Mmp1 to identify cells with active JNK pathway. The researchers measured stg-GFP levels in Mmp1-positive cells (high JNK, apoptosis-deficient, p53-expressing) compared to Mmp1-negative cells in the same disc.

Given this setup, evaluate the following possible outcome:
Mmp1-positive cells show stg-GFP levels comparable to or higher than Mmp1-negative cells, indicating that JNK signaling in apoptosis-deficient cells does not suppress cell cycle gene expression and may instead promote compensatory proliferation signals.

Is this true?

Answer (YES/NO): NO